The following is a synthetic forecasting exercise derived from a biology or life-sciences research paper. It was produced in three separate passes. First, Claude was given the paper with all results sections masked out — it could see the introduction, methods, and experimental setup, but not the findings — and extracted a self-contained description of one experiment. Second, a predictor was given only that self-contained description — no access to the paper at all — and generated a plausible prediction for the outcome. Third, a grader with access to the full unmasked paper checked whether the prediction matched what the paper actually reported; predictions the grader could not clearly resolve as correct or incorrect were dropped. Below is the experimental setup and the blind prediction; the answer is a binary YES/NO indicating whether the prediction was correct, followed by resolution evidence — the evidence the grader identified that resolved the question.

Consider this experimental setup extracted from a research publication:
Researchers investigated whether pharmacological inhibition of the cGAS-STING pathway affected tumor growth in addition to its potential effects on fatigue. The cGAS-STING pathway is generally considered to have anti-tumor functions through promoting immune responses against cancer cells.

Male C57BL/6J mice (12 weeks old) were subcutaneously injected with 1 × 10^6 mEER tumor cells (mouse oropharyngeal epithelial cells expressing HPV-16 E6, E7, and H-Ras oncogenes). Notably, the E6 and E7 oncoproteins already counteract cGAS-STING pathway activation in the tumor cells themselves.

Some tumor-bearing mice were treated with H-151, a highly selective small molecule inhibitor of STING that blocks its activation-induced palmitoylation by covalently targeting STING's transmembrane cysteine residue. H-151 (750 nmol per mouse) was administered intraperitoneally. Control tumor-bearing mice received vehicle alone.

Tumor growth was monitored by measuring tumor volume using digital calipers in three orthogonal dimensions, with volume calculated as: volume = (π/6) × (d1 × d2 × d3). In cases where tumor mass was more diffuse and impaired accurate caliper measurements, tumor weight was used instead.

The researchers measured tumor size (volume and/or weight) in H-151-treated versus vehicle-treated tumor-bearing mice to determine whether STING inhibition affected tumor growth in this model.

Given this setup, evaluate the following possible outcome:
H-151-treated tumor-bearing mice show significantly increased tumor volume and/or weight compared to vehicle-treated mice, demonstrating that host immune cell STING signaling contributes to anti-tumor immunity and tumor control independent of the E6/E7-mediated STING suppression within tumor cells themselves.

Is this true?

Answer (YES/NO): NO